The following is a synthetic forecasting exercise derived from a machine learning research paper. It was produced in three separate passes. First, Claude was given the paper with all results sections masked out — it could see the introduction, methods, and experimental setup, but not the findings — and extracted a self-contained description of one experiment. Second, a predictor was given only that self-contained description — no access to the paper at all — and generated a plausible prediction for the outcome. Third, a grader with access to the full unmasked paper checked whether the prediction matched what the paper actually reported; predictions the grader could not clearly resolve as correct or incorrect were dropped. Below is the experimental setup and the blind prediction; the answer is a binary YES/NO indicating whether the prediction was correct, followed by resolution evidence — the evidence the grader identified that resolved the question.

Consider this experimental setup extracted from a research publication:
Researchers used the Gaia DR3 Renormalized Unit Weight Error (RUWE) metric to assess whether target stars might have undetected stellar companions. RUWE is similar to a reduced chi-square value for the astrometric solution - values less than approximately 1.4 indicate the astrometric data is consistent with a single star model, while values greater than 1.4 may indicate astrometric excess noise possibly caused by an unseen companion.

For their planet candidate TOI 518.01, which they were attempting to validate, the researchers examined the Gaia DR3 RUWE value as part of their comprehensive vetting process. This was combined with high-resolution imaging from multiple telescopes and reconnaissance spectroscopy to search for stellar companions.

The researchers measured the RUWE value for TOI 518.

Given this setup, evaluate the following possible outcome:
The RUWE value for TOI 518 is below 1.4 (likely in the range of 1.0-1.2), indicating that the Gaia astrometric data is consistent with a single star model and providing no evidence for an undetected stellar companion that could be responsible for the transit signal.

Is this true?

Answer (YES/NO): YES